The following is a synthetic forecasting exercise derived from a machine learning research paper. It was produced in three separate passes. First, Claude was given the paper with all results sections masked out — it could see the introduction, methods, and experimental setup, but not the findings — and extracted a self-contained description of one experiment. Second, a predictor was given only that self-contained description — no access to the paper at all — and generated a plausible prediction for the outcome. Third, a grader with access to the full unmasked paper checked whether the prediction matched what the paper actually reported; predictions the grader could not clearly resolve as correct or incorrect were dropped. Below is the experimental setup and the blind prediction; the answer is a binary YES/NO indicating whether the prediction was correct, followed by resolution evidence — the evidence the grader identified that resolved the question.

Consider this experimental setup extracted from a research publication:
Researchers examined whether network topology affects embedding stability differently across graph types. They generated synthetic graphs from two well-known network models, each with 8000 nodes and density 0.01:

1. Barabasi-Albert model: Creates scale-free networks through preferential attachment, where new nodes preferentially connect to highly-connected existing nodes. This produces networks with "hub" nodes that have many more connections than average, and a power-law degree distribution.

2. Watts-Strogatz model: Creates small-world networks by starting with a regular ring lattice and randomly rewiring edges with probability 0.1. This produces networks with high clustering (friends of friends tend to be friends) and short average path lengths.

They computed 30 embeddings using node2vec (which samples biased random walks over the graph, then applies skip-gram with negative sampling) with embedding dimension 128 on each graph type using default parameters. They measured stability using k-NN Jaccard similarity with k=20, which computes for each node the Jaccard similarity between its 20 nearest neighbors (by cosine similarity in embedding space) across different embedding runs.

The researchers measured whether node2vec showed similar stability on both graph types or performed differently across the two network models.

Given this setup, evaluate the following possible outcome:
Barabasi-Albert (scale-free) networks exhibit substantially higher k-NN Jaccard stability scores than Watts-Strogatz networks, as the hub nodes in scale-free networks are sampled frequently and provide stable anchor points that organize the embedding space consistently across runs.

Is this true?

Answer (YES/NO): NO